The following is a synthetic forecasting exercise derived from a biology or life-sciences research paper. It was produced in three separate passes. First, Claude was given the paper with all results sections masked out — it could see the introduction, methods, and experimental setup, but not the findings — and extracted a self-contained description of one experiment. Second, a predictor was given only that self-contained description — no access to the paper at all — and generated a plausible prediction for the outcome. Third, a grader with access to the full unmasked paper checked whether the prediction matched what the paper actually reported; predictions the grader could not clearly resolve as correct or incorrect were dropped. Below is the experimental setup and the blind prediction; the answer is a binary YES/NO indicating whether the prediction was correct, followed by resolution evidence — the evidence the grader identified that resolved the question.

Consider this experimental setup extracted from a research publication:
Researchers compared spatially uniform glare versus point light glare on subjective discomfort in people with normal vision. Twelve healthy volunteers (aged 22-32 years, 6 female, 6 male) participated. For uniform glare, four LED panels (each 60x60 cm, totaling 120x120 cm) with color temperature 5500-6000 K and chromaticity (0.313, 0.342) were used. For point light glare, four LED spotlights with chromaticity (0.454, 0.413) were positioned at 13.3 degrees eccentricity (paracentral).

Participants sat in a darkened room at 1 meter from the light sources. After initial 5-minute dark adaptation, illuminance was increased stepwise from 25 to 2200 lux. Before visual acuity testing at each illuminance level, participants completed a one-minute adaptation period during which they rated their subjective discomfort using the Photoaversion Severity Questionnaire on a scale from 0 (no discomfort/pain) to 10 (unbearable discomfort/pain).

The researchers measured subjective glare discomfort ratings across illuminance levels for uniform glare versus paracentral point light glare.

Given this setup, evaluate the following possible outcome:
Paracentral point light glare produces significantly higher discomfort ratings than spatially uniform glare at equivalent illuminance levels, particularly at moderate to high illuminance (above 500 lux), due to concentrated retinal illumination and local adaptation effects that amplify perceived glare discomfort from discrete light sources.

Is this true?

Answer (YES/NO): NO